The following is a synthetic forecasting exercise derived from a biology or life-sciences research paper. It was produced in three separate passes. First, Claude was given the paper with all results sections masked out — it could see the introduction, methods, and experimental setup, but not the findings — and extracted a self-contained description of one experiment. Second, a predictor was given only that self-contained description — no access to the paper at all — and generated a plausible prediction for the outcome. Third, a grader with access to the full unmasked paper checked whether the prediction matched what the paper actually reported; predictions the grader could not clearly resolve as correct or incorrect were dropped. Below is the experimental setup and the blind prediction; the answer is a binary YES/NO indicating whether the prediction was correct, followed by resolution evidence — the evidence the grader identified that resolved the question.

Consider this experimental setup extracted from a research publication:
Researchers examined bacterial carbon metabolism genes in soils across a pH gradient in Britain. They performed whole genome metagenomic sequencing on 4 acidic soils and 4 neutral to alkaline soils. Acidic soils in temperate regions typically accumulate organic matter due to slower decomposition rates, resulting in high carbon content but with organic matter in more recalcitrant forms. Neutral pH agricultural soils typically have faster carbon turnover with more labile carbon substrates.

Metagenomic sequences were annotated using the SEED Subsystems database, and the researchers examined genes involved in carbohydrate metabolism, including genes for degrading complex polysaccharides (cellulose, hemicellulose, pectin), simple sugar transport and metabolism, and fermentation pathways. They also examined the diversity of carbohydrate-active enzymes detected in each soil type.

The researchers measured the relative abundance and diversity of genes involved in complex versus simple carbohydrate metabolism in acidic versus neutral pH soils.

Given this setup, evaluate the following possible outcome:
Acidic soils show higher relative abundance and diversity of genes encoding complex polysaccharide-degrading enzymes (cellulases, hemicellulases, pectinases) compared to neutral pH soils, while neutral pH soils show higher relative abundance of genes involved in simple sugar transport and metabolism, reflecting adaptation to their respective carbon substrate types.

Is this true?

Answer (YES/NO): NO